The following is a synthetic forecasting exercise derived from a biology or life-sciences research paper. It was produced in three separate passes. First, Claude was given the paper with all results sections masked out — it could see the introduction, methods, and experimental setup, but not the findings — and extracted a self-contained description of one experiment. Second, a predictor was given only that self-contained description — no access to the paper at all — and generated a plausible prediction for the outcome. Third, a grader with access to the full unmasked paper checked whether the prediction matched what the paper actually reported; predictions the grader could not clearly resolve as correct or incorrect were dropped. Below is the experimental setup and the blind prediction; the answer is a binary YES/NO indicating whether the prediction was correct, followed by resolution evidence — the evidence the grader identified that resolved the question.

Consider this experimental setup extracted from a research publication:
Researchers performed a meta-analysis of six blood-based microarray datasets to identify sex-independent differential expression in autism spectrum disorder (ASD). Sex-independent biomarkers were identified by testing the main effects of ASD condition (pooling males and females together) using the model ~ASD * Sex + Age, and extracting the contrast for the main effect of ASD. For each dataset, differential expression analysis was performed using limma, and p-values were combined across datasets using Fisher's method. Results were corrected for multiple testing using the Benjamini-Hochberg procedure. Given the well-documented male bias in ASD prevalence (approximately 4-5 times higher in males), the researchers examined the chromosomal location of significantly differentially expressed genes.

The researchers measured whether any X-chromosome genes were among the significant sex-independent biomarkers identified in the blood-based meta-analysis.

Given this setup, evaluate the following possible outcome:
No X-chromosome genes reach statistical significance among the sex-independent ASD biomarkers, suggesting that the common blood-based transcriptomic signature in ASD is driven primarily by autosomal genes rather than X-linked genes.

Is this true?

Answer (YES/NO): NO